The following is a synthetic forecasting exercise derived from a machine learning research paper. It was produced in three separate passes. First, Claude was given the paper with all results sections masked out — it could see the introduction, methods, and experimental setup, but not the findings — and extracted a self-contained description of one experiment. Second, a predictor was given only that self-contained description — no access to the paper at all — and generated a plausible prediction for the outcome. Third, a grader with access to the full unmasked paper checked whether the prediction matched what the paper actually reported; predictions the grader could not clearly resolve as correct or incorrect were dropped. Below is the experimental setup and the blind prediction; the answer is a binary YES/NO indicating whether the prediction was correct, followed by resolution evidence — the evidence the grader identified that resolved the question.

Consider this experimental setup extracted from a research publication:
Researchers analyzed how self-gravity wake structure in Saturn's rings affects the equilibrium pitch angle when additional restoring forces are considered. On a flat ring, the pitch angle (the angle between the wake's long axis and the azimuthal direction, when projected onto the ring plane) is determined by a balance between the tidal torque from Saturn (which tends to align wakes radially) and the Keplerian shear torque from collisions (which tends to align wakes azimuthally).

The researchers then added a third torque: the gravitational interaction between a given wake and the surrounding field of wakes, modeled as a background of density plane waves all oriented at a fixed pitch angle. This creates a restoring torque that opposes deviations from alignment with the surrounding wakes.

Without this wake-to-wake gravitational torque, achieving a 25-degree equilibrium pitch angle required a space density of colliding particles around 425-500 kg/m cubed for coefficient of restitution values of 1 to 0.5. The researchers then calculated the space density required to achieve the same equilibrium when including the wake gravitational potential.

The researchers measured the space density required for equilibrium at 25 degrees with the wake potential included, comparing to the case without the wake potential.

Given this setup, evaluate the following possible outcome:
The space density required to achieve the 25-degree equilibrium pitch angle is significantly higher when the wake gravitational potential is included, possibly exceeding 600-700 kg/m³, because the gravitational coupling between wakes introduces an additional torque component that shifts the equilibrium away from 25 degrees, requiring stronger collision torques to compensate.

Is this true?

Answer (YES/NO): NO